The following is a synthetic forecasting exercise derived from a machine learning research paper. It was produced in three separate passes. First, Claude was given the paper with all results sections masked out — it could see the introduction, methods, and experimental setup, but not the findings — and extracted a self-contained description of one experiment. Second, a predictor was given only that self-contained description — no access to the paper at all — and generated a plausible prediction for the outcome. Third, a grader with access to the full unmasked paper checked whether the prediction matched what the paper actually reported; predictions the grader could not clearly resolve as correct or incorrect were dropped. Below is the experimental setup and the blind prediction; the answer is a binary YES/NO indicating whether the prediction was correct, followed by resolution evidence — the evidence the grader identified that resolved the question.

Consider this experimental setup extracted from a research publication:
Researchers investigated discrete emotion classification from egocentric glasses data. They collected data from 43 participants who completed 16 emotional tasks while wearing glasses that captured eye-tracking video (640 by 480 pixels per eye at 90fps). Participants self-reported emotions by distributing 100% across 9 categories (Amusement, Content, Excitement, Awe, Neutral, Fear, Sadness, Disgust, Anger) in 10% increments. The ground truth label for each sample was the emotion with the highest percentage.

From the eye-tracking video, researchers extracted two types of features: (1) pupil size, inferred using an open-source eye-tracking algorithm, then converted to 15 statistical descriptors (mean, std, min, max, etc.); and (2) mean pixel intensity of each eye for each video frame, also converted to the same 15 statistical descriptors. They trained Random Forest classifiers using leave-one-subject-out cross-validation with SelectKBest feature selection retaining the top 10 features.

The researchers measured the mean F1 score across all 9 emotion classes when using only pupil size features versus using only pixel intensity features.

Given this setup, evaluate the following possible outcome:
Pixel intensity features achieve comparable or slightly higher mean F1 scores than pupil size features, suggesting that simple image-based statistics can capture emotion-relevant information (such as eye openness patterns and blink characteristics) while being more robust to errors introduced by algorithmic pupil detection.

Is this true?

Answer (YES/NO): YES